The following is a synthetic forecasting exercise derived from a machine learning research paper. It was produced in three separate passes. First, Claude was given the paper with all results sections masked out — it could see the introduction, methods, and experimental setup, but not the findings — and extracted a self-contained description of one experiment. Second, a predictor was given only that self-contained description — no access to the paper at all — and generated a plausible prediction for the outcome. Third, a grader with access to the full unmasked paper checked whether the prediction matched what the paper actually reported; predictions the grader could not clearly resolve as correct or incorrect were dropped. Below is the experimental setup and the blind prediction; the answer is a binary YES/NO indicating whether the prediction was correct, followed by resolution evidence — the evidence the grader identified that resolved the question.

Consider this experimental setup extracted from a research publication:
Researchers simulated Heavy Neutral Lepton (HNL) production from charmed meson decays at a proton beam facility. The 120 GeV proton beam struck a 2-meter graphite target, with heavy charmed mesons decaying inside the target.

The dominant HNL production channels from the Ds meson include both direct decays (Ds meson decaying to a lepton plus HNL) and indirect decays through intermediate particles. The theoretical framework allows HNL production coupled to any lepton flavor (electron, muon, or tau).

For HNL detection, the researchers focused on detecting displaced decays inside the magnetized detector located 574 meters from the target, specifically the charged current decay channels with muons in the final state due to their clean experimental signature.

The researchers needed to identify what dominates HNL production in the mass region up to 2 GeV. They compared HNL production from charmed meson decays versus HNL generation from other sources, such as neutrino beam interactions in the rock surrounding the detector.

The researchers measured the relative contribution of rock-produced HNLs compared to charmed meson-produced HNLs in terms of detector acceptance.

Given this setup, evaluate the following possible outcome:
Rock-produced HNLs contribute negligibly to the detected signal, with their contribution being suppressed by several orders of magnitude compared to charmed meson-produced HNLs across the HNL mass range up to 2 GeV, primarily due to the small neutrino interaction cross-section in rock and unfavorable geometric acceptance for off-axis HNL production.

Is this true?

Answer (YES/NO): NO